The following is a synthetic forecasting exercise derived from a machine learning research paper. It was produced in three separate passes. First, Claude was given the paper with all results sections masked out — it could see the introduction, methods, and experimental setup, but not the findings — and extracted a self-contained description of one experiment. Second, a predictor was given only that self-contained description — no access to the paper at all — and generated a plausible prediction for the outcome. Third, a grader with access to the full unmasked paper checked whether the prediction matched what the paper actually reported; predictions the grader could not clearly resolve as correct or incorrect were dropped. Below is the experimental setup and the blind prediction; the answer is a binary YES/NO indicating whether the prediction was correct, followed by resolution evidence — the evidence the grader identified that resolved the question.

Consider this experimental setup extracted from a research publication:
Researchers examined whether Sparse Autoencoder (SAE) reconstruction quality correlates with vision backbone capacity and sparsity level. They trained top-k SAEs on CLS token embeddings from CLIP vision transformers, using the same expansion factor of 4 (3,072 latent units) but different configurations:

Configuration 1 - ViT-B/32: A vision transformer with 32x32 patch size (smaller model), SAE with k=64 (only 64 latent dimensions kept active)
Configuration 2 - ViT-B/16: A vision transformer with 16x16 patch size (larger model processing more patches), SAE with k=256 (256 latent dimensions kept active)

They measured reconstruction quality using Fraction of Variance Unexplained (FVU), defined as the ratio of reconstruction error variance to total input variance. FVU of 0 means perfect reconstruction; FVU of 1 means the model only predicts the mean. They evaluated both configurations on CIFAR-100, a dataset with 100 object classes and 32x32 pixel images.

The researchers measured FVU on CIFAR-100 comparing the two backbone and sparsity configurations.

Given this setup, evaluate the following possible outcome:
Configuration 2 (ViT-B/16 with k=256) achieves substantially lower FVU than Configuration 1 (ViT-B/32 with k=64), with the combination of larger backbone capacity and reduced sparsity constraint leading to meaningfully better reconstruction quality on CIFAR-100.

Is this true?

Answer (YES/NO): YES